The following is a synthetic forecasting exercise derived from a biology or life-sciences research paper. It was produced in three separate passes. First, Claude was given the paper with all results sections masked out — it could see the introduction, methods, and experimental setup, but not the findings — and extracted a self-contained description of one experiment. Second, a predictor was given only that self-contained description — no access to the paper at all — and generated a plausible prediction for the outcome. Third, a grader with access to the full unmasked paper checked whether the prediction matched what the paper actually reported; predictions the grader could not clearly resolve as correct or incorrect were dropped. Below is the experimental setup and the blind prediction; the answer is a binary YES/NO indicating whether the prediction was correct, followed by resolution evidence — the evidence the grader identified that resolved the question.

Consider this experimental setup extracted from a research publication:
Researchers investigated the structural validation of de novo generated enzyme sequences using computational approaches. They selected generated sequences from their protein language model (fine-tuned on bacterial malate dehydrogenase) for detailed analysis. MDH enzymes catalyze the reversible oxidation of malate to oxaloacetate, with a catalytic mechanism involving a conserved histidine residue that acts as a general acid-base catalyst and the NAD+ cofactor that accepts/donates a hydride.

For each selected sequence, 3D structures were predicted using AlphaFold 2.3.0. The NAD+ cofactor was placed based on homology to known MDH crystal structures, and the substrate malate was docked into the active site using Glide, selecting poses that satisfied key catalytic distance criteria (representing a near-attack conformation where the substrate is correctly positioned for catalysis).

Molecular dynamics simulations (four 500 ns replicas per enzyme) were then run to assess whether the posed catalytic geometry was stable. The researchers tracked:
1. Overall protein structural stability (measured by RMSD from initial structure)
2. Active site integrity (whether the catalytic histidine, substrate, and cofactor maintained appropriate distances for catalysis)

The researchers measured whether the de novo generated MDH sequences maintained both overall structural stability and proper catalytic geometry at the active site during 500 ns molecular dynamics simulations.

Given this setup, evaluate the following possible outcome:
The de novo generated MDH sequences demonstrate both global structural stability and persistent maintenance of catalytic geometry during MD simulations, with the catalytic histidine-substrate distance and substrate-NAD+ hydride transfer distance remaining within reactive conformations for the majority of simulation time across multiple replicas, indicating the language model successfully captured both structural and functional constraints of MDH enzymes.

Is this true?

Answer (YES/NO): NO